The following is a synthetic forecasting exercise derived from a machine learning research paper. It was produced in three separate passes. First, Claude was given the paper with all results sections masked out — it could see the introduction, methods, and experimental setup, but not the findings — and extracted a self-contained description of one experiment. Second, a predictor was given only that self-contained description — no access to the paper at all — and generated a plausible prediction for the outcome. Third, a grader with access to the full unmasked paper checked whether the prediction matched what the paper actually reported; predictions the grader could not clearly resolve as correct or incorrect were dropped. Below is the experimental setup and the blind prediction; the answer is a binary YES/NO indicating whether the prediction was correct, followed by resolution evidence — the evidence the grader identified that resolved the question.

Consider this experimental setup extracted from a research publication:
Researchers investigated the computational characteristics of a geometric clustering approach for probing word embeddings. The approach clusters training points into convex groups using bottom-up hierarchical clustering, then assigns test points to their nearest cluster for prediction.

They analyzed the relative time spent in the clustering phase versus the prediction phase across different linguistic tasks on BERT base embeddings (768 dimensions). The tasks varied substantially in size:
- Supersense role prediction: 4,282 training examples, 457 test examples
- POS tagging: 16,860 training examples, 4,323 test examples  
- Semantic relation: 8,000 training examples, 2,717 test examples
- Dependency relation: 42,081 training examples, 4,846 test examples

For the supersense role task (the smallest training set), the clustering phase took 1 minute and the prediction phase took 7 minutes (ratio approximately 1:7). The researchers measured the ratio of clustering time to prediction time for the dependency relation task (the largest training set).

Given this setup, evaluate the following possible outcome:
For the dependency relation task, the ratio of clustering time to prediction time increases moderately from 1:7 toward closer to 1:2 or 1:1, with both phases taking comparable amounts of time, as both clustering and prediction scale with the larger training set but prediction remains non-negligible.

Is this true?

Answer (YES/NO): YES